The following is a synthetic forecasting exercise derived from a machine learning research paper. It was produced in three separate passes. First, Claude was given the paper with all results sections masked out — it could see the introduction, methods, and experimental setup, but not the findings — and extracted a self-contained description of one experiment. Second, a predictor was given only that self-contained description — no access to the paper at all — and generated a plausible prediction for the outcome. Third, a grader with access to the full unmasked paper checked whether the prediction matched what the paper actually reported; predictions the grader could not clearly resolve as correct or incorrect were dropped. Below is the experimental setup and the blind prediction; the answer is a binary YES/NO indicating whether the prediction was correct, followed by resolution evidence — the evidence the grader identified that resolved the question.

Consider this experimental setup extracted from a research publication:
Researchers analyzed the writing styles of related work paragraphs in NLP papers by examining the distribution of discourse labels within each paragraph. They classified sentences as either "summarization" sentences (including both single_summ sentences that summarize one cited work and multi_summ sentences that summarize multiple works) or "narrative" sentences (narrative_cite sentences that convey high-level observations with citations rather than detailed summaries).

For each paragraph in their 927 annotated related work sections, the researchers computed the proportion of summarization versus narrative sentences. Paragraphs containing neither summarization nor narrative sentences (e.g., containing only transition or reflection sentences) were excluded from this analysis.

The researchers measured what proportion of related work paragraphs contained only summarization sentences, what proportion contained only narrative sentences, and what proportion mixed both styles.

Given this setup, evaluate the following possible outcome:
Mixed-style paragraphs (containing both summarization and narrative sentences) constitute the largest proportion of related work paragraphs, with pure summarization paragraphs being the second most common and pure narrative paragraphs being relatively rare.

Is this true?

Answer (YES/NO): NO